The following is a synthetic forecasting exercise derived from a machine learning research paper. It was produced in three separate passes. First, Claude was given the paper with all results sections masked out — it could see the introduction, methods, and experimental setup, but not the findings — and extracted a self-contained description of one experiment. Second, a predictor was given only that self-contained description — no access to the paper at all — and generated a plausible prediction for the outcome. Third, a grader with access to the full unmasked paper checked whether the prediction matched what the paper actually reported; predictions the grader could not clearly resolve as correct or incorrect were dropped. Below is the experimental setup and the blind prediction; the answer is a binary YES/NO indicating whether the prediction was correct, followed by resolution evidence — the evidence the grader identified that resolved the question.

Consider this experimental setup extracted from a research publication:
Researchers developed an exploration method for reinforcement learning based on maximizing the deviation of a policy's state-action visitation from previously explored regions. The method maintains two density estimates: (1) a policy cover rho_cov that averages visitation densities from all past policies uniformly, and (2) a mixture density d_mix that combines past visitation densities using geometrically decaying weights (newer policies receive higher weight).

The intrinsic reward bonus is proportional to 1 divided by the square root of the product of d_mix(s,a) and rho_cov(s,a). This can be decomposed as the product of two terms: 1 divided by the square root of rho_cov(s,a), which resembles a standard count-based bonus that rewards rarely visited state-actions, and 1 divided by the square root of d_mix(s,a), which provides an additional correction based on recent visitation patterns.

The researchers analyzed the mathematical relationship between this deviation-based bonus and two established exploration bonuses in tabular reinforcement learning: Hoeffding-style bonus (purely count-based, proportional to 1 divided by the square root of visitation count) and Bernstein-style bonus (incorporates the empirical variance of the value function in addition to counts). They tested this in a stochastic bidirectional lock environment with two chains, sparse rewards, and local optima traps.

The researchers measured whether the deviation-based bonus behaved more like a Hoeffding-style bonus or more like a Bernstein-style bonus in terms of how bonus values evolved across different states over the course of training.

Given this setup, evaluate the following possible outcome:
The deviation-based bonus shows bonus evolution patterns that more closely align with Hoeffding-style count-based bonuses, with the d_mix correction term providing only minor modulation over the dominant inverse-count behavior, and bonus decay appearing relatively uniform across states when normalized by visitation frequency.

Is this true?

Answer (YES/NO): NO